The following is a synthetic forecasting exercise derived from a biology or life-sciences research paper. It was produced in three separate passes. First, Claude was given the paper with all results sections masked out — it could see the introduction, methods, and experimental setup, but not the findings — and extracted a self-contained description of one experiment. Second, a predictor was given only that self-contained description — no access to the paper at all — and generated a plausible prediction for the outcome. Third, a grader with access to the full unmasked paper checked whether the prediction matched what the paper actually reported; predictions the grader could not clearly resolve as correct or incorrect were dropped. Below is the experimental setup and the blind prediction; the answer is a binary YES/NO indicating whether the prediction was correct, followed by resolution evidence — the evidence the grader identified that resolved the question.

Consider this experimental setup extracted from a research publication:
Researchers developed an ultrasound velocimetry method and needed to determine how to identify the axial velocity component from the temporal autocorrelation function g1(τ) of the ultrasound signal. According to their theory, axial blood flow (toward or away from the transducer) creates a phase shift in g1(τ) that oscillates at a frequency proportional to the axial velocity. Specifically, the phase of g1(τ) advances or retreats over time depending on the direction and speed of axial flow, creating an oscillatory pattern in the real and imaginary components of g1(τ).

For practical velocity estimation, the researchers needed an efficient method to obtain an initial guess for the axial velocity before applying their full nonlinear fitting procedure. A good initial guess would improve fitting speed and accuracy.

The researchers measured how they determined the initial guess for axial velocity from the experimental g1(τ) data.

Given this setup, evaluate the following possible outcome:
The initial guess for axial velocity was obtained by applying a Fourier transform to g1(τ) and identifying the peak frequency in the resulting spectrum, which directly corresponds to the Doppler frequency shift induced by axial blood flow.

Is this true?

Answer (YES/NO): NO